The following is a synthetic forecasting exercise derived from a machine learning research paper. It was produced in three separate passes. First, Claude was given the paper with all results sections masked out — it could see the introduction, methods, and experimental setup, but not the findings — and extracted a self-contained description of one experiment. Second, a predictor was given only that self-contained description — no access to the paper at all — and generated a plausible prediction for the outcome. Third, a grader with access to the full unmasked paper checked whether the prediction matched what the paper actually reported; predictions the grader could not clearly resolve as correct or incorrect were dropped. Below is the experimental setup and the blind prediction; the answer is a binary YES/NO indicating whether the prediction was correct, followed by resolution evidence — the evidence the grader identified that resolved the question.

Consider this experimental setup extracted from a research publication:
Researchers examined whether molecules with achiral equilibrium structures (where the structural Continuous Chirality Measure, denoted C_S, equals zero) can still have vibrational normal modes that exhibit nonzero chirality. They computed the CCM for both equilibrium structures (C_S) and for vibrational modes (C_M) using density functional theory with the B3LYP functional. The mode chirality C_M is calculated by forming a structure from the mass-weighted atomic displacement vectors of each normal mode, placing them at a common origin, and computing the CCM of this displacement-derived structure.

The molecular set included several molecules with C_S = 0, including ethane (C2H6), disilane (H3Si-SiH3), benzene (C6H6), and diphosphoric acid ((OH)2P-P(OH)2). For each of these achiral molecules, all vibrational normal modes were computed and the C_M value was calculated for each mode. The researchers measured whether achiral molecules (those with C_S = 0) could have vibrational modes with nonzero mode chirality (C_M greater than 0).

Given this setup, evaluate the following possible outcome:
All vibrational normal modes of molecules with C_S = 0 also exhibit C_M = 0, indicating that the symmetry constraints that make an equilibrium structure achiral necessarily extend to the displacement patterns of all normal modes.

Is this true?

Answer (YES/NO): NO